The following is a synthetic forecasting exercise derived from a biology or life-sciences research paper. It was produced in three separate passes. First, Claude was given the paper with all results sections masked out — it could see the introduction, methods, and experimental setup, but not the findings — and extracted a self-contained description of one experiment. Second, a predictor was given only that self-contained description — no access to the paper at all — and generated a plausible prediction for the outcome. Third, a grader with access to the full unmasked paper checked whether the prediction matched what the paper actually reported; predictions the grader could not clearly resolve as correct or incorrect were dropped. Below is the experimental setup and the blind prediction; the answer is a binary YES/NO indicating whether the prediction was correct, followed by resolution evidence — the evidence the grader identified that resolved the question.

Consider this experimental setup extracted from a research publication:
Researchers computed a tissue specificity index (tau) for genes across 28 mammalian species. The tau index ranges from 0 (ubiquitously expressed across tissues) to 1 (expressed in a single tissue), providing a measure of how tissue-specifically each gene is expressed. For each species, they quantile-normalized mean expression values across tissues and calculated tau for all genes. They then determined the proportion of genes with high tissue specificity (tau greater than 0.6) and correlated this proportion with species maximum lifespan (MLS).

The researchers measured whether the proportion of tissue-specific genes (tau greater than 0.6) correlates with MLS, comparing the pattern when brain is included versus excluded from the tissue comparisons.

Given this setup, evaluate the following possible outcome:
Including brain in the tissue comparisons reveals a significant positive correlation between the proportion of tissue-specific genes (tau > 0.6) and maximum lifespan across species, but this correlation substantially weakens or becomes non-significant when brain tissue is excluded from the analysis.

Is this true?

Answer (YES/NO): NO